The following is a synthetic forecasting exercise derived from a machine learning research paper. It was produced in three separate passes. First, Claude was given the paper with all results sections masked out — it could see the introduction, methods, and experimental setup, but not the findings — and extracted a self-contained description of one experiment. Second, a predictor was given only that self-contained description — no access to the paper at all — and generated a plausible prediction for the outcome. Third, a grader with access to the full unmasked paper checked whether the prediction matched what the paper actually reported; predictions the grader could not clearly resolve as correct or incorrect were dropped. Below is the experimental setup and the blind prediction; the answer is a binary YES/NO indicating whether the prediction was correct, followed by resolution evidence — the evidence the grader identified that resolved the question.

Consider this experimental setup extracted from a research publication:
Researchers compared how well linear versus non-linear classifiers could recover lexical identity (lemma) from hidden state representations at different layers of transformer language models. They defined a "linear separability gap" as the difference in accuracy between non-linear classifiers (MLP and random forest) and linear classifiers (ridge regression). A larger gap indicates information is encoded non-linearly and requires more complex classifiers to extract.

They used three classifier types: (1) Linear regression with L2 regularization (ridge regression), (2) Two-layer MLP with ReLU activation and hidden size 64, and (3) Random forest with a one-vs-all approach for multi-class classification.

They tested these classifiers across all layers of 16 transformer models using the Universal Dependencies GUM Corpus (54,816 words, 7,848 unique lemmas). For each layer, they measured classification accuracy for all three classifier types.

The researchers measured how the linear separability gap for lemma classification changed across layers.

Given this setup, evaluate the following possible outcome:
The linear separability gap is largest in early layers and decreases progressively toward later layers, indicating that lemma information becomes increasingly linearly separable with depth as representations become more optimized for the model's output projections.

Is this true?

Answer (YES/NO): NO